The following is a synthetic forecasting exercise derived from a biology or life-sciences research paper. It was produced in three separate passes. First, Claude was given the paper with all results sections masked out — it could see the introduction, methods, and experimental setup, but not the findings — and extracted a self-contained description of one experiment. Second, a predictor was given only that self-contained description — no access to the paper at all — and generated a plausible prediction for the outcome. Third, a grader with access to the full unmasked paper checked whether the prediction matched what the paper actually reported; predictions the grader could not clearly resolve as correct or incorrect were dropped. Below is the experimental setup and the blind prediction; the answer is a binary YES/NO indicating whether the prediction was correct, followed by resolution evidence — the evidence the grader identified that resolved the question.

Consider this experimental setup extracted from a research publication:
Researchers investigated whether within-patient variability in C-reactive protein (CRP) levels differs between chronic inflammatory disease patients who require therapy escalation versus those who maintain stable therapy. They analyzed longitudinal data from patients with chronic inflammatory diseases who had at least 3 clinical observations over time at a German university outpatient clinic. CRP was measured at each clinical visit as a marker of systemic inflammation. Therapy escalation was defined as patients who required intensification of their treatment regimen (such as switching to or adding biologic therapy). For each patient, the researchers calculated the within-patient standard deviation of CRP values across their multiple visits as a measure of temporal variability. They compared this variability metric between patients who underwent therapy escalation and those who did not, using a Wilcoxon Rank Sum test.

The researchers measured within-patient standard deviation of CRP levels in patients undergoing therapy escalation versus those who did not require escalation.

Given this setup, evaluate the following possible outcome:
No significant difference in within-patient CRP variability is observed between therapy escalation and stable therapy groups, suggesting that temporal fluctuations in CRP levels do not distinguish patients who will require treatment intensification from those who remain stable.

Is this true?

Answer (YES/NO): NO